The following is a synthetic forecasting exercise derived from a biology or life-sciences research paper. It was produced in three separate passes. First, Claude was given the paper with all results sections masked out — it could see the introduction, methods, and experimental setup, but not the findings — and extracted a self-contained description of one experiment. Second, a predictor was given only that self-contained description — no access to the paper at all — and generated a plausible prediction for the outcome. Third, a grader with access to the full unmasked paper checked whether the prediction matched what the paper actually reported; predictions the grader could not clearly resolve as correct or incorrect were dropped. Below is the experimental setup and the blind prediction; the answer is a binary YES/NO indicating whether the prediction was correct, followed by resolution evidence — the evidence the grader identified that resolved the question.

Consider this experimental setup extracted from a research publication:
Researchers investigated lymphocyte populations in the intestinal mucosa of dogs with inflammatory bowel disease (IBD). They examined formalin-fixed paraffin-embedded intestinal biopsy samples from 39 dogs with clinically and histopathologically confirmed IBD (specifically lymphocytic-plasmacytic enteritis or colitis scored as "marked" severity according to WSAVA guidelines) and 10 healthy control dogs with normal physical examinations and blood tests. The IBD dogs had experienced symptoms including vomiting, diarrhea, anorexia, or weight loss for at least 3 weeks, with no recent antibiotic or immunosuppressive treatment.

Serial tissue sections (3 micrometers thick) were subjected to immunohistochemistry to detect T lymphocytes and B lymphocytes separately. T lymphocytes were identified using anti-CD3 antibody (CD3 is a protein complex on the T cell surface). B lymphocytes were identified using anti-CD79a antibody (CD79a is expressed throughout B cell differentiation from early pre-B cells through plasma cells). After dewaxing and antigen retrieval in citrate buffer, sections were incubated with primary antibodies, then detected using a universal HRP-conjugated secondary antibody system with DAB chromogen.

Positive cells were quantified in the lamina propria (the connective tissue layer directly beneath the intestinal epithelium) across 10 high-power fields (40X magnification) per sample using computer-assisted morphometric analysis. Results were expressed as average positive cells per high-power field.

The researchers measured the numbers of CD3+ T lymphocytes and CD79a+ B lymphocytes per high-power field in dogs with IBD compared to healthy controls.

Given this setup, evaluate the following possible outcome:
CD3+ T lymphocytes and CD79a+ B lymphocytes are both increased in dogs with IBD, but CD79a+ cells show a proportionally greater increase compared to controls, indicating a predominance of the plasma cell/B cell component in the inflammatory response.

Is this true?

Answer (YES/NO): NO